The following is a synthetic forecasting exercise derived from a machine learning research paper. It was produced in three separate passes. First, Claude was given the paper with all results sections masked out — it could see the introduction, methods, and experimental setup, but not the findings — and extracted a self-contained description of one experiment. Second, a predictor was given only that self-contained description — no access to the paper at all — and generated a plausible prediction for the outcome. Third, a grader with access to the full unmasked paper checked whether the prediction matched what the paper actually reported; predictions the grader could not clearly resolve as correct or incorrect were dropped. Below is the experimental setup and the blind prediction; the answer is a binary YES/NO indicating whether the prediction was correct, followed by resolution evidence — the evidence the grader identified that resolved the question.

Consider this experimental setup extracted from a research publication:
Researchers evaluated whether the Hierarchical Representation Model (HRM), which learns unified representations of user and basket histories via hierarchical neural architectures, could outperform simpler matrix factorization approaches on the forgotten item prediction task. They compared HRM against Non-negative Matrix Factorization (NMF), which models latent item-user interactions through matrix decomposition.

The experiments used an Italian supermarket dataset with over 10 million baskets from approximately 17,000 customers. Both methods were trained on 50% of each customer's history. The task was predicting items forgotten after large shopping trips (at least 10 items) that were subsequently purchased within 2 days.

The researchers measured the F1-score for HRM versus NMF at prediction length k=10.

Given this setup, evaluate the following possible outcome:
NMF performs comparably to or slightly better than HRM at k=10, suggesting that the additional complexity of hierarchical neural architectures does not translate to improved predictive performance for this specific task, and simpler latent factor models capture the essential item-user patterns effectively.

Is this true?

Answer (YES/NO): NO